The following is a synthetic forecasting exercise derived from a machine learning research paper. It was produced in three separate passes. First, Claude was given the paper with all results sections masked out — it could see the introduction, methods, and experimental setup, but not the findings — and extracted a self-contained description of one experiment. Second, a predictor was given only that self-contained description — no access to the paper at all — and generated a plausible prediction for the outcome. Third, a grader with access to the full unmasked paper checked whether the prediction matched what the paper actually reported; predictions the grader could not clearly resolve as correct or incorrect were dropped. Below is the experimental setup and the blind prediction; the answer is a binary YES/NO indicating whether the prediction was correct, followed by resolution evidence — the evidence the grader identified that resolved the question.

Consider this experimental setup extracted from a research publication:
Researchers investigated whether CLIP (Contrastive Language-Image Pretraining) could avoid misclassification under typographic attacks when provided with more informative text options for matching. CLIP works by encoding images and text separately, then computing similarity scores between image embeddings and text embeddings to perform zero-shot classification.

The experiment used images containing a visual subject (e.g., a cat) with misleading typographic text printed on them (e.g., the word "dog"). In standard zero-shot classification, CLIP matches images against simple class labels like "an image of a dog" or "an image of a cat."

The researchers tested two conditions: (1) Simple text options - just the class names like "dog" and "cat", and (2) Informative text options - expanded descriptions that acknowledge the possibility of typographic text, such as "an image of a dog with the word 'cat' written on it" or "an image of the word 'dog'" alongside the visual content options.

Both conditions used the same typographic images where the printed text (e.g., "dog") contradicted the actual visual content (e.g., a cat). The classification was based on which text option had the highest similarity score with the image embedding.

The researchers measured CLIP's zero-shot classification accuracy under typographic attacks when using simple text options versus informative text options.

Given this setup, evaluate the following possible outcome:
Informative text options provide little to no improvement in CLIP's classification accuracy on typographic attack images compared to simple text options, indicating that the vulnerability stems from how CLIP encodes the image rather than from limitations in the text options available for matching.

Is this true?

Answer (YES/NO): NO